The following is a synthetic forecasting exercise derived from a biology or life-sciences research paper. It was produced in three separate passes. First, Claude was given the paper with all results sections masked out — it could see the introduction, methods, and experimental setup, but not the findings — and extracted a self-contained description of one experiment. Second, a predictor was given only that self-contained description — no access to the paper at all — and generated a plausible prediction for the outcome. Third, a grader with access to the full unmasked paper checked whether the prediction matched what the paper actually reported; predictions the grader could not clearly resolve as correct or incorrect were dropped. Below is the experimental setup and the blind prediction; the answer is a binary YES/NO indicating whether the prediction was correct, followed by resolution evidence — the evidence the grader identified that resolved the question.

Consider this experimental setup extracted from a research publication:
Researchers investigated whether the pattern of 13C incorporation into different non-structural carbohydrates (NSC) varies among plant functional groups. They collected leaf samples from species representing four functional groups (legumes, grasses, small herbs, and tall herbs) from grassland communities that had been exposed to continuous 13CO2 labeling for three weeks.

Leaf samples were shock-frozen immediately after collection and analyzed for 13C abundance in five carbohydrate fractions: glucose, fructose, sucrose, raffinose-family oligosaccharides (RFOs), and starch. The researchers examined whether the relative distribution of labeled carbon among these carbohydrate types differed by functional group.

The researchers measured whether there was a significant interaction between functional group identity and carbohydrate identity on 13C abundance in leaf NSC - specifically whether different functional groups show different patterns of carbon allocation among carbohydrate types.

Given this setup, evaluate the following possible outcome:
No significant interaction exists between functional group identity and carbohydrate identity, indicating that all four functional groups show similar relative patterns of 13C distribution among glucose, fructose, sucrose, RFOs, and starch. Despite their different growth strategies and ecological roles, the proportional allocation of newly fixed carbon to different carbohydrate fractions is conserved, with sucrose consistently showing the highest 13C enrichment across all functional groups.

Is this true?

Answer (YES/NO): NO